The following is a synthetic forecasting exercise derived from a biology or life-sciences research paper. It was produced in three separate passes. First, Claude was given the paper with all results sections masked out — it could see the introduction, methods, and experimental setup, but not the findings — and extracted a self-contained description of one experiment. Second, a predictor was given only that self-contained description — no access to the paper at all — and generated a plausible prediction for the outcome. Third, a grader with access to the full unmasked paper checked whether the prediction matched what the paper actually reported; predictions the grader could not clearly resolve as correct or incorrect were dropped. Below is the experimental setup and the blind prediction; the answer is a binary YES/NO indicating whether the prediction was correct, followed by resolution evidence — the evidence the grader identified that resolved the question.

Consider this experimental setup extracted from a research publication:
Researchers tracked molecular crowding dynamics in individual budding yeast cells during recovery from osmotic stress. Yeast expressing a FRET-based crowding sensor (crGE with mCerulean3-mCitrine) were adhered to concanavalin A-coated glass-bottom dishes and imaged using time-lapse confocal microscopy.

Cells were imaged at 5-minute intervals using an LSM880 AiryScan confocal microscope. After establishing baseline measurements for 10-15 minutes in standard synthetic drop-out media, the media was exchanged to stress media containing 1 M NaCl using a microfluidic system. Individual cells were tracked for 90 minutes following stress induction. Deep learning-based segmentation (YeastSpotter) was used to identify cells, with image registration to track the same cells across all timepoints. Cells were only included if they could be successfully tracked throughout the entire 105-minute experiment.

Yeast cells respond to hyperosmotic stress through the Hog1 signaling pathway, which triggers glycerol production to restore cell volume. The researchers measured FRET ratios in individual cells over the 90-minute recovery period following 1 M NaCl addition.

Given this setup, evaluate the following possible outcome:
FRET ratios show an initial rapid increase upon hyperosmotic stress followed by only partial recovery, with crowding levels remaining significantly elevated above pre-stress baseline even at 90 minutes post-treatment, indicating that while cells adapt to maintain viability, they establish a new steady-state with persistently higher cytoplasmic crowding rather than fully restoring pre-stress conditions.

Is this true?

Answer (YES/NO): NO